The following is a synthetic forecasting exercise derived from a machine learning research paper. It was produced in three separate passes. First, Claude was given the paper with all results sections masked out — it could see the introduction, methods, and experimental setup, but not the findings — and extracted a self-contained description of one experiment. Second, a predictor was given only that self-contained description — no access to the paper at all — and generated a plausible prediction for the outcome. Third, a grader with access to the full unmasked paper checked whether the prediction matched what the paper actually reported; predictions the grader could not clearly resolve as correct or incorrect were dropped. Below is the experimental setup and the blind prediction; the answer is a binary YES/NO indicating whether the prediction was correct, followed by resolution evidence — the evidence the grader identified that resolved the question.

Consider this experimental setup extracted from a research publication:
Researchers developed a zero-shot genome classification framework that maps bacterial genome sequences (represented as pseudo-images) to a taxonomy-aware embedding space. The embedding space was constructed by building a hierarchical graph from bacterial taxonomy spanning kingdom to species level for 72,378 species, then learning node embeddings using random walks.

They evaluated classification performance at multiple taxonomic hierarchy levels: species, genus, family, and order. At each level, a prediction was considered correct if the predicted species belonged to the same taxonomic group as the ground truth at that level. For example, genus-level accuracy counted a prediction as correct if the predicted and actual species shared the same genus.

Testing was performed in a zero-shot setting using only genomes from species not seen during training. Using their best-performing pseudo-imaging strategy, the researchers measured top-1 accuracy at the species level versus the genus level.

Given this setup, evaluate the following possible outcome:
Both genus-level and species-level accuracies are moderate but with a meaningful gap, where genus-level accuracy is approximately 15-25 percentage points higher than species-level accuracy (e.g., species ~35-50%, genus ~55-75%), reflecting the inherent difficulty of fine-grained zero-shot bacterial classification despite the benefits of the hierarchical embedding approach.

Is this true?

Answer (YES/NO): NO